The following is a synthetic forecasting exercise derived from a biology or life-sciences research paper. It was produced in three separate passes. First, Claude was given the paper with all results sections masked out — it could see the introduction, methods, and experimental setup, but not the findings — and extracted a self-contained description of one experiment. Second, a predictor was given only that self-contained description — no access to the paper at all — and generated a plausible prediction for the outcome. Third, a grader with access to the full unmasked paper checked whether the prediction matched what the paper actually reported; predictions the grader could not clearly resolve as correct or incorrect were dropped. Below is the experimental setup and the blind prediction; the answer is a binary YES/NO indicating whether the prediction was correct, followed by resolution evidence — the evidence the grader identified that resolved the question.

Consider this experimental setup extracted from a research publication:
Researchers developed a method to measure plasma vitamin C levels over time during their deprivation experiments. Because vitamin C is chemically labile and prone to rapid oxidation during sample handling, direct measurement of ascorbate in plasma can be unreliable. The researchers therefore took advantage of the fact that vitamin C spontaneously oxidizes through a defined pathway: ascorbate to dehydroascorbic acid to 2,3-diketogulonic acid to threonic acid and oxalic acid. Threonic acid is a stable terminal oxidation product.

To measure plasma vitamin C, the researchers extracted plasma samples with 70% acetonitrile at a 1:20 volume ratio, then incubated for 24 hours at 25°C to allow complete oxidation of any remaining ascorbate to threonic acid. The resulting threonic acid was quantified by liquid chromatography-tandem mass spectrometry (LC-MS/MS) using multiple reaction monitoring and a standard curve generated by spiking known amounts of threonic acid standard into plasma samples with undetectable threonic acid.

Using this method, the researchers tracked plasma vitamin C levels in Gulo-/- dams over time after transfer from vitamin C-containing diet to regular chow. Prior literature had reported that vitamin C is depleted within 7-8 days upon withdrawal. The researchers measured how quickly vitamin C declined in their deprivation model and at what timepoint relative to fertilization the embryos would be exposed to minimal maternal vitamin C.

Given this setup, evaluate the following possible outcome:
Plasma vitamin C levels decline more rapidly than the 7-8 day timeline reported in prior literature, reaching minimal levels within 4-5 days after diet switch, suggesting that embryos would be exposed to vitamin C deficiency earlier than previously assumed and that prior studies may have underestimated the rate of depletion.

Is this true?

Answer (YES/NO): NO